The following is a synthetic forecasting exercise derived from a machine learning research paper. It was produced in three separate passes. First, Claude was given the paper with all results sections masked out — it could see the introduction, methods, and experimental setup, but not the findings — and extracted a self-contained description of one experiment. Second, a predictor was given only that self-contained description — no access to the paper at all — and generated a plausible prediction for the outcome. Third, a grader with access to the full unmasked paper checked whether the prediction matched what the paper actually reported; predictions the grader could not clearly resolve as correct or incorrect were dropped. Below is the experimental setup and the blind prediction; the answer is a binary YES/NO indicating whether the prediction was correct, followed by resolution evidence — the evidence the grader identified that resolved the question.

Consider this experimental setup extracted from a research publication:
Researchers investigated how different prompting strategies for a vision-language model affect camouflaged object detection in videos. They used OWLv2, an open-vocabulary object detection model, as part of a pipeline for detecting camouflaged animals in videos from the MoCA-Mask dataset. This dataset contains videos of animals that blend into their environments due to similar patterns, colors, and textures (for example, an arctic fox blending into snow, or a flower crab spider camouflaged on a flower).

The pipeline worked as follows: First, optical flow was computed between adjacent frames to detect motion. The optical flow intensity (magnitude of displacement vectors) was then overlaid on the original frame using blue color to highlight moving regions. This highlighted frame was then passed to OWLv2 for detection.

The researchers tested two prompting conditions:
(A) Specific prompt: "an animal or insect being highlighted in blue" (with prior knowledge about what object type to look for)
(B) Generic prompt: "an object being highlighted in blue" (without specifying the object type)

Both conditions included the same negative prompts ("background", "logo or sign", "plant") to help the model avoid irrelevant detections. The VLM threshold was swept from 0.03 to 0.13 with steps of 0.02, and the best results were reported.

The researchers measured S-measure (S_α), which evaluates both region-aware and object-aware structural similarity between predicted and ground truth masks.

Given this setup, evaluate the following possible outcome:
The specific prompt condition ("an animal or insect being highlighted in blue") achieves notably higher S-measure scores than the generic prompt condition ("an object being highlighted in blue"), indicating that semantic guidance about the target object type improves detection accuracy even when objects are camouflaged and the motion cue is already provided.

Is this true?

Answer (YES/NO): YES